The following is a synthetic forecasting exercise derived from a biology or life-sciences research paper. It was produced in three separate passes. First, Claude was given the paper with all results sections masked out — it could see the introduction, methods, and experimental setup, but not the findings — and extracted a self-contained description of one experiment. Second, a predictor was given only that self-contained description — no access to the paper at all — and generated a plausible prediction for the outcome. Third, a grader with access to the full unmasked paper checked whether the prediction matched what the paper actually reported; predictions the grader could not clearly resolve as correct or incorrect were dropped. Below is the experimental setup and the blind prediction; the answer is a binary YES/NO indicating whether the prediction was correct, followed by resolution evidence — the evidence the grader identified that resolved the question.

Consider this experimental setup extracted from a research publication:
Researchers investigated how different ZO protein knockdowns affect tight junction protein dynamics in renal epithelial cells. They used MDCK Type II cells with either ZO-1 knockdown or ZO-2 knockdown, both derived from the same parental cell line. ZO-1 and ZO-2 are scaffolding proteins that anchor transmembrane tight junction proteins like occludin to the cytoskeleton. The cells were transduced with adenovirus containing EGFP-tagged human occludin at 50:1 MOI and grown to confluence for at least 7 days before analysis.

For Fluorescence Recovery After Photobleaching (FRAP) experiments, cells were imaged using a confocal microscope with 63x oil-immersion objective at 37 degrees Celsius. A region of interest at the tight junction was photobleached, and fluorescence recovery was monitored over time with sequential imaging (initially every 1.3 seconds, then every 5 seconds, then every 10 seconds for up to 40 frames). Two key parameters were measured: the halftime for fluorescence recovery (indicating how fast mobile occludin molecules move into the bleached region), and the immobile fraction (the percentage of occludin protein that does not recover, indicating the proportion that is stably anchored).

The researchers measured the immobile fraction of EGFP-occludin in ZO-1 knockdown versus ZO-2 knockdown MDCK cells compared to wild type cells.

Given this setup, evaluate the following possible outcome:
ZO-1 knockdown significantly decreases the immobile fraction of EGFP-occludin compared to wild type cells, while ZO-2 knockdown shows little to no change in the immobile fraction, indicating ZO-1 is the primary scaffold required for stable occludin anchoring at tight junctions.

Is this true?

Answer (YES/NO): NO